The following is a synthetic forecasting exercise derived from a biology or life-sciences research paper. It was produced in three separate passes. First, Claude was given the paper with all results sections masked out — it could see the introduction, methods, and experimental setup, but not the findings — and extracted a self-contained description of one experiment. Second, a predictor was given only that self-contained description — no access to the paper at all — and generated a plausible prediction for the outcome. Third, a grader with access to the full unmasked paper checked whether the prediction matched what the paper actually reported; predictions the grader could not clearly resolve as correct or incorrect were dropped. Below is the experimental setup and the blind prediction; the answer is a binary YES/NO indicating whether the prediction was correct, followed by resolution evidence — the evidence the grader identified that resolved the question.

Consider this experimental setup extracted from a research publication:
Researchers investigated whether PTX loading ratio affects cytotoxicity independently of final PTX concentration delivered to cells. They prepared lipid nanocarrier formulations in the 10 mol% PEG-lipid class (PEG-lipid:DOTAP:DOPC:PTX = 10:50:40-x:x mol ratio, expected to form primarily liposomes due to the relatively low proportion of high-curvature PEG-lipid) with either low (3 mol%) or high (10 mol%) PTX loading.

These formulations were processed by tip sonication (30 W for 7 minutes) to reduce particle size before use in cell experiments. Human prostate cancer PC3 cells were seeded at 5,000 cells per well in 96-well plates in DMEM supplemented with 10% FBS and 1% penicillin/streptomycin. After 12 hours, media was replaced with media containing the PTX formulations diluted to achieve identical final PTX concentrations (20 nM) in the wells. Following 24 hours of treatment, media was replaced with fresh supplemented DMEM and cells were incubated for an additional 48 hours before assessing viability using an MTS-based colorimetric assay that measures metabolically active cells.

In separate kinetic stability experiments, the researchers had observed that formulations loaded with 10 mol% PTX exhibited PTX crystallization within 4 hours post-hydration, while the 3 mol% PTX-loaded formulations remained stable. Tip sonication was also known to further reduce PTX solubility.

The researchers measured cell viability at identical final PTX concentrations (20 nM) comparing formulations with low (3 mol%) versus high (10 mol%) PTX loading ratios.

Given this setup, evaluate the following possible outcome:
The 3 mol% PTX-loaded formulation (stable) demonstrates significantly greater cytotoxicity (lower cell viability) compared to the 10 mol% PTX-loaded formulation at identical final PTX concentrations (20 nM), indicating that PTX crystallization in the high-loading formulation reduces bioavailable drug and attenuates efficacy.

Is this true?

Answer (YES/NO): NO